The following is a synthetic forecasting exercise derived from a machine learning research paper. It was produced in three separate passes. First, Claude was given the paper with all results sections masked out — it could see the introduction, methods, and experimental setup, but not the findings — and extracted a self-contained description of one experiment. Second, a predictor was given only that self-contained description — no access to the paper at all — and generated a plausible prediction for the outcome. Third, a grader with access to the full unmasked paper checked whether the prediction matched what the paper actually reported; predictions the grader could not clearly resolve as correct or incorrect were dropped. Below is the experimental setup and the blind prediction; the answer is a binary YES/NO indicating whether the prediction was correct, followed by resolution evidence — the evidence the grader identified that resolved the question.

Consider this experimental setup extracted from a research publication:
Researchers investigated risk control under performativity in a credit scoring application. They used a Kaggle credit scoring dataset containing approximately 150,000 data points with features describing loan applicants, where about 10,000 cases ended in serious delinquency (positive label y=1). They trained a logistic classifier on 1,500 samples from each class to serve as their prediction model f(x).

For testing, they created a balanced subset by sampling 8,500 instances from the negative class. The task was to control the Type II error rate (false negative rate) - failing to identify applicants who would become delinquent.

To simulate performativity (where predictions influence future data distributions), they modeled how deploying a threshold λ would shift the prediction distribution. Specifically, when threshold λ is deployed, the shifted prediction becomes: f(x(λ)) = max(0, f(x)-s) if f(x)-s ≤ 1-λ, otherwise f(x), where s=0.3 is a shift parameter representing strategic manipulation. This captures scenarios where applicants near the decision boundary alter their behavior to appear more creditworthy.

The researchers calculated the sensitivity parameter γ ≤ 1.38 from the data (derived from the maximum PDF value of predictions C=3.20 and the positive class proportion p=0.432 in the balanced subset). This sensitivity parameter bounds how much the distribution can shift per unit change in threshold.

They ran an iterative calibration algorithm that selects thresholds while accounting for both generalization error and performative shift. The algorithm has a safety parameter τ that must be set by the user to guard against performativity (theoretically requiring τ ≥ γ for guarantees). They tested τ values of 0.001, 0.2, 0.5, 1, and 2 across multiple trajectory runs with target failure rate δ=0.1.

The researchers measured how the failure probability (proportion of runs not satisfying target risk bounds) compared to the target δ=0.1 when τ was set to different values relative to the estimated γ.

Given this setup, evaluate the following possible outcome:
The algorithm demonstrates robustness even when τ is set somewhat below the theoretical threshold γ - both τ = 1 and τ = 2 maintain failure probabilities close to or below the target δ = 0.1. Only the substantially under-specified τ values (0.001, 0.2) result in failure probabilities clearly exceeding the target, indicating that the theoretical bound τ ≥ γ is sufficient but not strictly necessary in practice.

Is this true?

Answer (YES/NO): YES